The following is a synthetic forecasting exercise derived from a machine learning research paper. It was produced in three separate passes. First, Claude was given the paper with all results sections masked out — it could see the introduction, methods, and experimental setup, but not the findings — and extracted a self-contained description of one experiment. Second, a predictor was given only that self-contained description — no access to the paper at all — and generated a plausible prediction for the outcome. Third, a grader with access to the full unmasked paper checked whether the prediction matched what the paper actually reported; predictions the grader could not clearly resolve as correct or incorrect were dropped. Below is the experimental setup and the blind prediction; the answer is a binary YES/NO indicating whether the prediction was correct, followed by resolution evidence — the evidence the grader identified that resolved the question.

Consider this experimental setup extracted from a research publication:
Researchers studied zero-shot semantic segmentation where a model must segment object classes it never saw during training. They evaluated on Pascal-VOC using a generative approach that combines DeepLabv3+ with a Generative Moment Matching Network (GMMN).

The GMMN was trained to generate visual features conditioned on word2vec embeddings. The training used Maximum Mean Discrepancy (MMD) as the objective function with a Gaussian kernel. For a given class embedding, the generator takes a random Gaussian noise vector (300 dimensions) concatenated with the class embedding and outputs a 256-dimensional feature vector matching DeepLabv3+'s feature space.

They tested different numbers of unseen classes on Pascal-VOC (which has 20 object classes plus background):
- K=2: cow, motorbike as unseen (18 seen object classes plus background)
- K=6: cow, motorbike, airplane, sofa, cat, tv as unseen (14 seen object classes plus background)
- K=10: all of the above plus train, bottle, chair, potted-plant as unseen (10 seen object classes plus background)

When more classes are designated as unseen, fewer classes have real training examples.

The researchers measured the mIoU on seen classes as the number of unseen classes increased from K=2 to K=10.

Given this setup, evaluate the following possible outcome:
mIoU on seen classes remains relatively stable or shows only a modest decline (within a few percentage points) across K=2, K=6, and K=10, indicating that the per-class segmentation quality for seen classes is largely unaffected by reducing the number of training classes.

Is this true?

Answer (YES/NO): NO